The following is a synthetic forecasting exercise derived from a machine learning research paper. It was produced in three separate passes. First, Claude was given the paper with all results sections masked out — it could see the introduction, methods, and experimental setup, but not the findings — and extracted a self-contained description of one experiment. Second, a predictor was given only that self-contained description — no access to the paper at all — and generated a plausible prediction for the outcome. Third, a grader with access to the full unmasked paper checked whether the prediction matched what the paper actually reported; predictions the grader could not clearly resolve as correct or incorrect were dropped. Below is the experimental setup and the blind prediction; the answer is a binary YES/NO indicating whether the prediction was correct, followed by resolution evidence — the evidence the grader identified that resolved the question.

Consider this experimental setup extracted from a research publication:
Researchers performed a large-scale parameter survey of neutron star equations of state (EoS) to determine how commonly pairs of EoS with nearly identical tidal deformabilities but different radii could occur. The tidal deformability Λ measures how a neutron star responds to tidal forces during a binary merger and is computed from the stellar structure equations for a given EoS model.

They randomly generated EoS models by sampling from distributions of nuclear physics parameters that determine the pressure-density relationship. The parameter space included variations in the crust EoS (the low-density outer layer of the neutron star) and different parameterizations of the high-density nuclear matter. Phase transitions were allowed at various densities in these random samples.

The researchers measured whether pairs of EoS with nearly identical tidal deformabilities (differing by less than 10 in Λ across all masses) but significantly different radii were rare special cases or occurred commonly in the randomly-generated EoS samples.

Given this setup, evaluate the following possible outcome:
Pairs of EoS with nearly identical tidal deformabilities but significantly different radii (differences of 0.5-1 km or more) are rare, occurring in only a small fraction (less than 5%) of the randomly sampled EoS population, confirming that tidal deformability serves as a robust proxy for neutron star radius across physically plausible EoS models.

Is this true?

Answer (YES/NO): NO